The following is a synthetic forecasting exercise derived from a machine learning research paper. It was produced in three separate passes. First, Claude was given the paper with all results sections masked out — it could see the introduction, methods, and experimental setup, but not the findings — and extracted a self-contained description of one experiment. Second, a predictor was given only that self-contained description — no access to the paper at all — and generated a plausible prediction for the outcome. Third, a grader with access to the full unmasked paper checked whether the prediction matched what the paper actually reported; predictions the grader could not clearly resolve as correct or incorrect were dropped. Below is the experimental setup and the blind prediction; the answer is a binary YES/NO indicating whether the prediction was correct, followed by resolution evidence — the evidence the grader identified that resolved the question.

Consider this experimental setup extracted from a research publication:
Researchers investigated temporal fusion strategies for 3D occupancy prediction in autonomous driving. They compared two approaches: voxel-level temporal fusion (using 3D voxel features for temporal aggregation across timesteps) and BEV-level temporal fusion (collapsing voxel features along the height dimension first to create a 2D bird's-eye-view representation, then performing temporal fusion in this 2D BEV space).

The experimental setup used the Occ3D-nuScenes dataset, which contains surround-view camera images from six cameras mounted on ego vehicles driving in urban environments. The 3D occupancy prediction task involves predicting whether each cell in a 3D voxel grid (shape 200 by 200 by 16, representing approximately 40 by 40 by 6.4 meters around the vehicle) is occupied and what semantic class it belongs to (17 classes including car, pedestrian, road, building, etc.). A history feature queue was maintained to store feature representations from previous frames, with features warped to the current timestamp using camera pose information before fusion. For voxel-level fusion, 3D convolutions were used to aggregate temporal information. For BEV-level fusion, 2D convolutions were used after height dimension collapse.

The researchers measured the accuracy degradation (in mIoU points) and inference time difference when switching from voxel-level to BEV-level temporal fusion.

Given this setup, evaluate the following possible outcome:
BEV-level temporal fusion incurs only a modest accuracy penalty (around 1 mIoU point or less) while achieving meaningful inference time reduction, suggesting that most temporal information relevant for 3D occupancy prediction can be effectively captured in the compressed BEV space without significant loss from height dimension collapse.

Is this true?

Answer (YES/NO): YES